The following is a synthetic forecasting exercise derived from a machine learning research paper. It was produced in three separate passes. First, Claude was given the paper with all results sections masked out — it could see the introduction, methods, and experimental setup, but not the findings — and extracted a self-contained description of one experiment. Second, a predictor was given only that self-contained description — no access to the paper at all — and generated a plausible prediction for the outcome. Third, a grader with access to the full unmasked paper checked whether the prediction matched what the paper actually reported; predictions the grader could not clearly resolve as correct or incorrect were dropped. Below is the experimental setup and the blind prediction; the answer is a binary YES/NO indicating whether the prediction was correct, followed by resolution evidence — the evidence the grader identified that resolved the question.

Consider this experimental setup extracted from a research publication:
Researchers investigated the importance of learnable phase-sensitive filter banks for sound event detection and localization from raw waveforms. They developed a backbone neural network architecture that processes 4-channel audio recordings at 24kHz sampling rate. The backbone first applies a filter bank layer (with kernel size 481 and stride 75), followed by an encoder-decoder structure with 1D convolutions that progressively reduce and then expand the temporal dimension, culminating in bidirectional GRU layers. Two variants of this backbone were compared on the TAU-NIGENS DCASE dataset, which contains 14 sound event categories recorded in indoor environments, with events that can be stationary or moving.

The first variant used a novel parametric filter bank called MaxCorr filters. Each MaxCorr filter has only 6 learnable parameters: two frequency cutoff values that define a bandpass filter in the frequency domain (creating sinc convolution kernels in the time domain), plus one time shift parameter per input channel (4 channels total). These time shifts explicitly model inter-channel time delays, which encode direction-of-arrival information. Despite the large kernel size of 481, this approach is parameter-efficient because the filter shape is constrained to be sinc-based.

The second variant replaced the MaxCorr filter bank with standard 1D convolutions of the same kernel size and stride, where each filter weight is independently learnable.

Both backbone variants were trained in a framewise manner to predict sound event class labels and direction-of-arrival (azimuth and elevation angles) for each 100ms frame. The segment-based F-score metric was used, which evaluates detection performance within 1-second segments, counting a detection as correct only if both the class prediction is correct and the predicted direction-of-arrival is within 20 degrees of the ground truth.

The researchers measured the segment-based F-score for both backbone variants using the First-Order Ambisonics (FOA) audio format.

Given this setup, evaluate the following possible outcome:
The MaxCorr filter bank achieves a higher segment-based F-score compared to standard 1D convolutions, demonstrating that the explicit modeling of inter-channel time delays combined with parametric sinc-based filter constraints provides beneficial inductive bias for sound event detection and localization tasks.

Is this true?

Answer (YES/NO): YES